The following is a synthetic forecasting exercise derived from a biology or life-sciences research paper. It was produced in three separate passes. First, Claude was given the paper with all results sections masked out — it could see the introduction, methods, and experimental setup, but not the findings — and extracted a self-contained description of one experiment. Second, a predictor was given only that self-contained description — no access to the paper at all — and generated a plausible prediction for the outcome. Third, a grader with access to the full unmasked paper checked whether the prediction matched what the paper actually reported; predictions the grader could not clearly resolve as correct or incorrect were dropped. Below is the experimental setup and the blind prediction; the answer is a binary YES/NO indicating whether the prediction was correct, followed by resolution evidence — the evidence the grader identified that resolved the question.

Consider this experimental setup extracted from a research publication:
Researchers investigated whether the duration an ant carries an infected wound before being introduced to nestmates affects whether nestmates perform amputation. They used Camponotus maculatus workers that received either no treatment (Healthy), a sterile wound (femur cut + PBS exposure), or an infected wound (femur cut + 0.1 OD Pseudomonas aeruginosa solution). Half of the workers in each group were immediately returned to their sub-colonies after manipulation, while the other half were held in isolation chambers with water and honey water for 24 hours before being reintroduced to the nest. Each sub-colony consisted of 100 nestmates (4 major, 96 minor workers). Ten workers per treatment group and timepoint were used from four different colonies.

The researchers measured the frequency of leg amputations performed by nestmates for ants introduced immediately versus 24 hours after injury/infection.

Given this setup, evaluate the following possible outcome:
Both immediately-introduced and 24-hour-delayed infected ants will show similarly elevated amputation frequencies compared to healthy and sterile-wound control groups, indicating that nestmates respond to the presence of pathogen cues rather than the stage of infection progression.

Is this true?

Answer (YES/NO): NO